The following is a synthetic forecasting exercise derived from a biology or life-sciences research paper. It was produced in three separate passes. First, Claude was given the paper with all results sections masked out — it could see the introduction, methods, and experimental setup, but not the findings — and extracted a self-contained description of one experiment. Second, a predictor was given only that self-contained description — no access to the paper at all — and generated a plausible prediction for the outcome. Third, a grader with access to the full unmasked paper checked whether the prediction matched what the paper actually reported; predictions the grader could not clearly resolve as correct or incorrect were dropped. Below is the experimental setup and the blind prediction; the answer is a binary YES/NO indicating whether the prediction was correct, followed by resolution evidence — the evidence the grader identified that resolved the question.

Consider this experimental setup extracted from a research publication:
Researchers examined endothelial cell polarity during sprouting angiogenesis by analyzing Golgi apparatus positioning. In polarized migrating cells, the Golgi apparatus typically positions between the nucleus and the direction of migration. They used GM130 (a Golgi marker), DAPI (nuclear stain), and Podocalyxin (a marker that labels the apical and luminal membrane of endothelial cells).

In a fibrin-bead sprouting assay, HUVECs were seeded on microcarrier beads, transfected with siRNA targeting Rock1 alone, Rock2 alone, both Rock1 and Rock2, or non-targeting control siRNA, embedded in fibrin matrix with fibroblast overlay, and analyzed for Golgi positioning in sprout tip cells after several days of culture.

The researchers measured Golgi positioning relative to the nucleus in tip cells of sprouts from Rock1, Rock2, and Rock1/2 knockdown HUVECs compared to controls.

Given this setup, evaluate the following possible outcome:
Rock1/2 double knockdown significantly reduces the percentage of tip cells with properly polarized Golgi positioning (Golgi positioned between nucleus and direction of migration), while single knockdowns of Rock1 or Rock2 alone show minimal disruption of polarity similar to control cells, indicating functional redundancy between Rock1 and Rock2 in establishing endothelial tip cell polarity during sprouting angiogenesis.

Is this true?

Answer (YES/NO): NO